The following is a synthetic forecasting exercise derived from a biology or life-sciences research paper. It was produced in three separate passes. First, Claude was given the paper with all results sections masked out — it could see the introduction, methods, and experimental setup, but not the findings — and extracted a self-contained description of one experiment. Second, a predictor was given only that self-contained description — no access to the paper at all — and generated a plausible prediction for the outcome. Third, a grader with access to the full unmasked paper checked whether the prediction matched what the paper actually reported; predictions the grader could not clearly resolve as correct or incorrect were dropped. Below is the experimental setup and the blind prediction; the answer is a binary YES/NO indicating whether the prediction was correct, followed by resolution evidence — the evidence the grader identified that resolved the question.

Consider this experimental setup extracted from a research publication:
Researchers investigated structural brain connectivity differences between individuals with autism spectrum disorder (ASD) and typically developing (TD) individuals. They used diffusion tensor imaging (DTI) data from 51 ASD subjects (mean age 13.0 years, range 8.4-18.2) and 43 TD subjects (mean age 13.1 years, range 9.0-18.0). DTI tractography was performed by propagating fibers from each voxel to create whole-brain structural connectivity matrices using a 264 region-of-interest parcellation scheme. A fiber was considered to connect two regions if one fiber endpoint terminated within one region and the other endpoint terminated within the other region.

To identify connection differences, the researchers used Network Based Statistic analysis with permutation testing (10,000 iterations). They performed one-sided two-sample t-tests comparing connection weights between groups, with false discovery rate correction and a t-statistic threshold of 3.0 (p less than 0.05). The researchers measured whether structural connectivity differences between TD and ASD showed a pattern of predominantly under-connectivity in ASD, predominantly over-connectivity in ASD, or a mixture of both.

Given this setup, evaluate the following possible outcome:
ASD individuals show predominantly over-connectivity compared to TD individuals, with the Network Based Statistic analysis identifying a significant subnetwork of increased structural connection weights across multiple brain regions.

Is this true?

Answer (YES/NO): NO